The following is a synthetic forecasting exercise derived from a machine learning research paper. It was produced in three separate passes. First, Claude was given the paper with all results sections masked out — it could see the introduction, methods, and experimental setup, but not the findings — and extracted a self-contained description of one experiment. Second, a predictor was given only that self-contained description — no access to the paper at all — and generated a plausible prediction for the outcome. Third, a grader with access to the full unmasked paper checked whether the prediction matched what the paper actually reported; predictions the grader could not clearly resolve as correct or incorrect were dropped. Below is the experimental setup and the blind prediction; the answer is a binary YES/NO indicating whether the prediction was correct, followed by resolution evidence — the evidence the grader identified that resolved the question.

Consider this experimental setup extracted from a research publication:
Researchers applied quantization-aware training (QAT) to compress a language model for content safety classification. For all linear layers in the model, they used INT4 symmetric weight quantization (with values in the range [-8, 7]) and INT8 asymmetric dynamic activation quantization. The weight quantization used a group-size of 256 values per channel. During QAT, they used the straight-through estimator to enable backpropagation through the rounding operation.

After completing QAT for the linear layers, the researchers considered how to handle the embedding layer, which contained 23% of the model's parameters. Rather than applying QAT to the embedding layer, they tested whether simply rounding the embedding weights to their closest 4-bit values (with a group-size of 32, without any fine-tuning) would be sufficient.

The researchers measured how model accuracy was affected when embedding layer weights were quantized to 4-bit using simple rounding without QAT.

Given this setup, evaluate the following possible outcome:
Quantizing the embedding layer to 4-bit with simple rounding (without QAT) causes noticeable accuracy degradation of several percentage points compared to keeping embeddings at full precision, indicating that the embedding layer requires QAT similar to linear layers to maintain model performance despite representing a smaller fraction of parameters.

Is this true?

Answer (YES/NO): NO